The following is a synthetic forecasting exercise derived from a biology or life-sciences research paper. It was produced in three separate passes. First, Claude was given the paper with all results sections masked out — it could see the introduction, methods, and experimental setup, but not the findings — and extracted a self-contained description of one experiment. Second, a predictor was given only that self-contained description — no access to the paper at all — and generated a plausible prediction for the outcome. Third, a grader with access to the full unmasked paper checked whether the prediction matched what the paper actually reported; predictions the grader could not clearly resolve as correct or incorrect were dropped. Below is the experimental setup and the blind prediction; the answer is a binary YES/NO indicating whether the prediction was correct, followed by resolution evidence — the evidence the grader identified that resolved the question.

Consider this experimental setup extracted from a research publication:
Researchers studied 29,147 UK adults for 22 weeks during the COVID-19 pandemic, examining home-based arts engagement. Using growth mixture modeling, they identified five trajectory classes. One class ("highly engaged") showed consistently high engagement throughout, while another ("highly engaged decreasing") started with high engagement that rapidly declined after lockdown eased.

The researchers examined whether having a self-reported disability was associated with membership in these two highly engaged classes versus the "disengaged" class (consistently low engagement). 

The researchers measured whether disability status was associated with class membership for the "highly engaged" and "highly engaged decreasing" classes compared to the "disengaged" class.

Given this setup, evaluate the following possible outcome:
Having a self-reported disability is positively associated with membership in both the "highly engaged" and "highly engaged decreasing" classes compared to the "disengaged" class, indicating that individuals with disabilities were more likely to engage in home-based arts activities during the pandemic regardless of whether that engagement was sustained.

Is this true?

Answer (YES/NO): NO